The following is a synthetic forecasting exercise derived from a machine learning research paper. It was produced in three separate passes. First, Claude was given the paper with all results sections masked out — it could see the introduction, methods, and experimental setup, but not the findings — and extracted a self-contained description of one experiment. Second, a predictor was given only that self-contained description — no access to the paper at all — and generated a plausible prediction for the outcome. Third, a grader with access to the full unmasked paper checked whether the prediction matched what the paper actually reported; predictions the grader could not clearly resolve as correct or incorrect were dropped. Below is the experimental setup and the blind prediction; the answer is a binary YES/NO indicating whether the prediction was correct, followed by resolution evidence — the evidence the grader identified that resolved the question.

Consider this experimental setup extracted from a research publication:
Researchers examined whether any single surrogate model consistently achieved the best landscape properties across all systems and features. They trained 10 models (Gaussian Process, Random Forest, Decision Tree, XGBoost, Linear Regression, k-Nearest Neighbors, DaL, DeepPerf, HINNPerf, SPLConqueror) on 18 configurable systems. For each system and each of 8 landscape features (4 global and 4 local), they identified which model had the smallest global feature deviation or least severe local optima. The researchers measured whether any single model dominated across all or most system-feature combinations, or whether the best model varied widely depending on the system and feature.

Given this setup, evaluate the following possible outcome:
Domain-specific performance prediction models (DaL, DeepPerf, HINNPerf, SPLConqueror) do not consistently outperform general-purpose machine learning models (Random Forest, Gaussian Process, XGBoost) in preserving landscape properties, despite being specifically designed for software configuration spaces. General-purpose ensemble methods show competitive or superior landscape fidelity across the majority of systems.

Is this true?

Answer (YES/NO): YES